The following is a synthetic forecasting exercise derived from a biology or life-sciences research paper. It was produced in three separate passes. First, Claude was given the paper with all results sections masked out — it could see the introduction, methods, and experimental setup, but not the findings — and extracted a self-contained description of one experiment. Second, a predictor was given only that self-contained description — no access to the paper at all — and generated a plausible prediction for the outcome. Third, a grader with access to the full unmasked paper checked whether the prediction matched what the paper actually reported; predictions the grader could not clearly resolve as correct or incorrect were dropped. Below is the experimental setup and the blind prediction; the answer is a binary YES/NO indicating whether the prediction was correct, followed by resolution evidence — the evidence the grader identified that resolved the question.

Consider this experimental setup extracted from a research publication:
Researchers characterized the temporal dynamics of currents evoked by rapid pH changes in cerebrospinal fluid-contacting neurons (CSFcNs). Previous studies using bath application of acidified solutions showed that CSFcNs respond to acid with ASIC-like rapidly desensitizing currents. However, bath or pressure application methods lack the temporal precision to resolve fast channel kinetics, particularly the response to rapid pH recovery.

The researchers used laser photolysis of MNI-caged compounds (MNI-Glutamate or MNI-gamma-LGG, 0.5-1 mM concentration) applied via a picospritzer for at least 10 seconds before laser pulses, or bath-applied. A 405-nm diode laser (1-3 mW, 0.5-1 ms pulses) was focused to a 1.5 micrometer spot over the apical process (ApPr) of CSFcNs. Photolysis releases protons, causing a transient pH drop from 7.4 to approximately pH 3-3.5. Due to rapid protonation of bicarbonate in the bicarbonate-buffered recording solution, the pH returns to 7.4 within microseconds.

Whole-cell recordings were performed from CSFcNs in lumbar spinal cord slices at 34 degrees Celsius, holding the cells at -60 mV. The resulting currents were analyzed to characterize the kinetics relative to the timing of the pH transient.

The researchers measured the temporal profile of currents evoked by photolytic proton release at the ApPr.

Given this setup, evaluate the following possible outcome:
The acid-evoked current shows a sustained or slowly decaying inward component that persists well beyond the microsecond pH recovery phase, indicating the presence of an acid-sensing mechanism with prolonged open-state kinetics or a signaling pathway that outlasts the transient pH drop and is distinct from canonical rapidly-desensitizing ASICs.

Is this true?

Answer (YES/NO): NO